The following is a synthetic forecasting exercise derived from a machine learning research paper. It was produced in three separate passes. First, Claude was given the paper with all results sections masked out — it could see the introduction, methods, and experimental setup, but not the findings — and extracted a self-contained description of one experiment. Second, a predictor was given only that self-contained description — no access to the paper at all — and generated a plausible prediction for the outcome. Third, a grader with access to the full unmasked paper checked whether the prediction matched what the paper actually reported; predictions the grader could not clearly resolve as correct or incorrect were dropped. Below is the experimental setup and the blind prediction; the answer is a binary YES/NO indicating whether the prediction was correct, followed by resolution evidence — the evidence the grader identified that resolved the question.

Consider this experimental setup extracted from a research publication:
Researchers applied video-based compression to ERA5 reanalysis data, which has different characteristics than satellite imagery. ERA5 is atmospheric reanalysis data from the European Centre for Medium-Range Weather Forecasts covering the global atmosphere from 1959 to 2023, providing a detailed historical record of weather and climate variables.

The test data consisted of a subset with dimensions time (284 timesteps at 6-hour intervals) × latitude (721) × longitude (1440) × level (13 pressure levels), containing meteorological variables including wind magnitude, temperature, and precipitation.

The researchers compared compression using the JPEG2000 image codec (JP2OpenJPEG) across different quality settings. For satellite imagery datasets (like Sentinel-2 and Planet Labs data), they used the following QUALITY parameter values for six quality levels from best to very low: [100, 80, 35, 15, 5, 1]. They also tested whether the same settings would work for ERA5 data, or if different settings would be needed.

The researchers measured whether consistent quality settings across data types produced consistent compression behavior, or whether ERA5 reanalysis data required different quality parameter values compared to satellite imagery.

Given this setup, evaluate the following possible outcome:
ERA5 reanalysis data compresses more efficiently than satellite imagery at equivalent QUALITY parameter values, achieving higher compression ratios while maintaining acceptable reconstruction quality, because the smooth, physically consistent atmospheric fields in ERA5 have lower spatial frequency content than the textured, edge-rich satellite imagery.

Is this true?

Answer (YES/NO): NO